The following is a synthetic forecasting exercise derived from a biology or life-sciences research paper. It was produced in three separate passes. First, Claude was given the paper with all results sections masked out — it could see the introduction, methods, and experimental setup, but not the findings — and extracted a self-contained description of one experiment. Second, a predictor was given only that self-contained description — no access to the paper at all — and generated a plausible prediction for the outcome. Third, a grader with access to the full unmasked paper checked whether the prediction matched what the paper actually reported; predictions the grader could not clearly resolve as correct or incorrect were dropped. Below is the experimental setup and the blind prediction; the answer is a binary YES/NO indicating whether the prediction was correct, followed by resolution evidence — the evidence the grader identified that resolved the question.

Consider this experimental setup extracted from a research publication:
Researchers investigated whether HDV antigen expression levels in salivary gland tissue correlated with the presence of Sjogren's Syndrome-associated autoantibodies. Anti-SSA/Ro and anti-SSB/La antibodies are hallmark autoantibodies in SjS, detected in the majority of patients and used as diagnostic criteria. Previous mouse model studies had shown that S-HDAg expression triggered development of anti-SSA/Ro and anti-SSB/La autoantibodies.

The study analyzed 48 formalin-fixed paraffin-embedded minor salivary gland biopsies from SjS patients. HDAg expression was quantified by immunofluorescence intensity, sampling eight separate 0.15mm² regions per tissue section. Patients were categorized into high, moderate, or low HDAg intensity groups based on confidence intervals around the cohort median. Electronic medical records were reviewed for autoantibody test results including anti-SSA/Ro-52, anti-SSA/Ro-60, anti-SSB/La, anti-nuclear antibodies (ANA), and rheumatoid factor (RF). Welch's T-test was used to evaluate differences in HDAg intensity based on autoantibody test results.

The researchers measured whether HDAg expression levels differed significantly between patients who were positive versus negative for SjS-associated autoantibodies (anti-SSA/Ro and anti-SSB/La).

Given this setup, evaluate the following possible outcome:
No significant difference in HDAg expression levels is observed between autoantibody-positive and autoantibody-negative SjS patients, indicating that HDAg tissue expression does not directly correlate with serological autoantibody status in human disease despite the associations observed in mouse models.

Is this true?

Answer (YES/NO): YES